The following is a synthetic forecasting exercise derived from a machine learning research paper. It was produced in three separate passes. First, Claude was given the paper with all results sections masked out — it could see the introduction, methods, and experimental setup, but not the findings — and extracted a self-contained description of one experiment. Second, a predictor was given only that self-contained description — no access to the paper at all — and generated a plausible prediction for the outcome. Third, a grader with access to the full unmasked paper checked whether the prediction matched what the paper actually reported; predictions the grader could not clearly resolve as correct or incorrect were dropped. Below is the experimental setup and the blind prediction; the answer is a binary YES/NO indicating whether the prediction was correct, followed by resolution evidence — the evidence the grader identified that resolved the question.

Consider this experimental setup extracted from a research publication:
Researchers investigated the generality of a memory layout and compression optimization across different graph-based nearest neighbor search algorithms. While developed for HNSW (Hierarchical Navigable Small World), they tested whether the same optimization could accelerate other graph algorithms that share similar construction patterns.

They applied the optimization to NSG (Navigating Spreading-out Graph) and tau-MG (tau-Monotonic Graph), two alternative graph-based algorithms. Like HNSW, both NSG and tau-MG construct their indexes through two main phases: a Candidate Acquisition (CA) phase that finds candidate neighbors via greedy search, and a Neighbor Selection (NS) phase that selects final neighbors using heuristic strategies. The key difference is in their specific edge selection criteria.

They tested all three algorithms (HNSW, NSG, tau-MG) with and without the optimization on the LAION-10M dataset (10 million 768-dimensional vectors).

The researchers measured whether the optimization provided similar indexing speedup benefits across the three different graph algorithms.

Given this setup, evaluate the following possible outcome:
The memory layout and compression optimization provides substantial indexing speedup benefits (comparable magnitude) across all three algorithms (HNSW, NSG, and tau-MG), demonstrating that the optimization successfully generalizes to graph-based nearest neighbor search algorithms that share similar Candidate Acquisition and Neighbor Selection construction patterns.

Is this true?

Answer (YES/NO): YES